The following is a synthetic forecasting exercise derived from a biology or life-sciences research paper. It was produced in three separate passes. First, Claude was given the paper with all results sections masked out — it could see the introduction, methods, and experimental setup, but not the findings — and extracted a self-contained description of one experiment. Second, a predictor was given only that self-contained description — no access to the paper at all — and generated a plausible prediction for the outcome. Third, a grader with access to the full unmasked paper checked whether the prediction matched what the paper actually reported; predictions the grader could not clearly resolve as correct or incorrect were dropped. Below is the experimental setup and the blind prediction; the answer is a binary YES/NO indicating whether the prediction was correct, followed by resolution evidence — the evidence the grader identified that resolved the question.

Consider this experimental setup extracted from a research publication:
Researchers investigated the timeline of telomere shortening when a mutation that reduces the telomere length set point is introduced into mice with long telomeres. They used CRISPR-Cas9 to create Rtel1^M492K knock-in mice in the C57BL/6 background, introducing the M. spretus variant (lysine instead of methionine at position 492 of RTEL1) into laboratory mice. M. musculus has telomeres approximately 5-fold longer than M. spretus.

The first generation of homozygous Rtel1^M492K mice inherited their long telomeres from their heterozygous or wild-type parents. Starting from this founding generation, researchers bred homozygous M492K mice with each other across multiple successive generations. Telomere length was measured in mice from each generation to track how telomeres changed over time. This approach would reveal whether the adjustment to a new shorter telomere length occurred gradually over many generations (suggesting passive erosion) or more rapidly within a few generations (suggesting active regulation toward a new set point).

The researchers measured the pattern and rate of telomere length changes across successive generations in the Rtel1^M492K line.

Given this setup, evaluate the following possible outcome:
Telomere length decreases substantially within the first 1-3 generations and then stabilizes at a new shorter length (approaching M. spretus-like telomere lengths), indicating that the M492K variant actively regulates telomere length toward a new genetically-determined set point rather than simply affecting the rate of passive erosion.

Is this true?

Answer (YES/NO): NO